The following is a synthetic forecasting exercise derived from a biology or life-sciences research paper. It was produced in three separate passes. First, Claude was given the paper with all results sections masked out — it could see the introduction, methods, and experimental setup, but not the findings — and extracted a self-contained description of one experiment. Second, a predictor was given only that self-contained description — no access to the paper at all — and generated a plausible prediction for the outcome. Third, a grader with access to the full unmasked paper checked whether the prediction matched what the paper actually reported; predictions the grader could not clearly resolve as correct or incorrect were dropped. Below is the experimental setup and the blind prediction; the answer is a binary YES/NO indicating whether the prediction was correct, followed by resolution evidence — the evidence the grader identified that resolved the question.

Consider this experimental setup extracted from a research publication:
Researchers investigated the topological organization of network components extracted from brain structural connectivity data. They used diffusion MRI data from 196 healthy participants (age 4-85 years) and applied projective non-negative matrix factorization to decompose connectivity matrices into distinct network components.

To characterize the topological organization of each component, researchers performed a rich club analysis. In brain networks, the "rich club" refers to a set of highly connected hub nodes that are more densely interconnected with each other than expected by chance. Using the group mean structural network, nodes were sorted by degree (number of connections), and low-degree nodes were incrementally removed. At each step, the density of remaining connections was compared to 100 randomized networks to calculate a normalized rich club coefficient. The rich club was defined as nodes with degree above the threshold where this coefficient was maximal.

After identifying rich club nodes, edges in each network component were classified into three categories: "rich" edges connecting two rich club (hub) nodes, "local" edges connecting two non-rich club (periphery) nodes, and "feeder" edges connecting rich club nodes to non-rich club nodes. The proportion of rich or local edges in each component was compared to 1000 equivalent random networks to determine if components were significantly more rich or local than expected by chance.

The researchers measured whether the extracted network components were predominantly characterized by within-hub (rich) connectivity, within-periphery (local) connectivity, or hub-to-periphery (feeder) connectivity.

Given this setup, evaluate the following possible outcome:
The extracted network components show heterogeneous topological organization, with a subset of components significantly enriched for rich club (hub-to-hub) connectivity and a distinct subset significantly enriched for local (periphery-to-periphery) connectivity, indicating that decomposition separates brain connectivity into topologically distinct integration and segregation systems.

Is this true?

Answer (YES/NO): YES